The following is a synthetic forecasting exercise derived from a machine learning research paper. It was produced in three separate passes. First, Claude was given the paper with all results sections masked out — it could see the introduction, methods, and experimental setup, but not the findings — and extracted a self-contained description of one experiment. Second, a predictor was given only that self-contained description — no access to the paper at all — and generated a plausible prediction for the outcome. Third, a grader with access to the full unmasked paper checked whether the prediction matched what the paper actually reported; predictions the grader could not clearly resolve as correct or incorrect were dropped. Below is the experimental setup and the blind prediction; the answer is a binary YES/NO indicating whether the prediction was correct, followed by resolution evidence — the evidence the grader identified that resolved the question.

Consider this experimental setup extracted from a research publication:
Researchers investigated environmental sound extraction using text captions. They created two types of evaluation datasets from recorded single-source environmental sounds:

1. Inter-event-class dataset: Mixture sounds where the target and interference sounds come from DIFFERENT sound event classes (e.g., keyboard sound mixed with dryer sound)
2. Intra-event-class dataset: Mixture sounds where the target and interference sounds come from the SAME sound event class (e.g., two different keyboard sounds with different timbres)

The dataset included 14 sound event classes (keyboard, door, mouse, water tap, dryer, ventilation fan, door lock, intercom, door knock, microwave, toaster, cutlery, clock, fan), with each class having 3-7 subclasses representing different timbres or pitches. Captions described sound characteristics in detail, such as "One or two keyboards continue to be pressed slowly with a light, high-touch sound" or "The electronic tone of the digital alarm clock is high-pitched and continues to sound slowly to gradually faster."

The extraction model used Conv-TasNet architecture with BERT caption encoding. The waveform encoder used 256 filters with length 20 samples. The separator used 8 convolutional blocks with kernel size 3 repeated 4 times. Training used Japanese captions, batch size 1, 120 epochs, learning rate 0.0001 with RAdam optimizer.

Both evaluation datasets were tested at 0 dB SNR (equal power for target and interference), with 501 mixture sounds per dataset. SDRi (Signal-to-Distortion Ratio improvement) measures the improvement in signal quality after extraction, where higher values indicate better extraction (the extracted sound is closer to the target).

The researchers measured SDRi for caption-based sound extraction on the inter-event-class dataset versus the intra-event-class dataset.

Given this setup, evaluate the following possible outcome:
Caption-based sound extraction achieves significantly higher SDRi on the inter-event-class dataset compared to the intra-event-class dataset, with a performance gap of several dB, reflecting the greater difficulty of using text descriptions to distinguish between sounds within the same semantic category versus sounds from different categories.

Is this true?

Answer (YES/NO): YES